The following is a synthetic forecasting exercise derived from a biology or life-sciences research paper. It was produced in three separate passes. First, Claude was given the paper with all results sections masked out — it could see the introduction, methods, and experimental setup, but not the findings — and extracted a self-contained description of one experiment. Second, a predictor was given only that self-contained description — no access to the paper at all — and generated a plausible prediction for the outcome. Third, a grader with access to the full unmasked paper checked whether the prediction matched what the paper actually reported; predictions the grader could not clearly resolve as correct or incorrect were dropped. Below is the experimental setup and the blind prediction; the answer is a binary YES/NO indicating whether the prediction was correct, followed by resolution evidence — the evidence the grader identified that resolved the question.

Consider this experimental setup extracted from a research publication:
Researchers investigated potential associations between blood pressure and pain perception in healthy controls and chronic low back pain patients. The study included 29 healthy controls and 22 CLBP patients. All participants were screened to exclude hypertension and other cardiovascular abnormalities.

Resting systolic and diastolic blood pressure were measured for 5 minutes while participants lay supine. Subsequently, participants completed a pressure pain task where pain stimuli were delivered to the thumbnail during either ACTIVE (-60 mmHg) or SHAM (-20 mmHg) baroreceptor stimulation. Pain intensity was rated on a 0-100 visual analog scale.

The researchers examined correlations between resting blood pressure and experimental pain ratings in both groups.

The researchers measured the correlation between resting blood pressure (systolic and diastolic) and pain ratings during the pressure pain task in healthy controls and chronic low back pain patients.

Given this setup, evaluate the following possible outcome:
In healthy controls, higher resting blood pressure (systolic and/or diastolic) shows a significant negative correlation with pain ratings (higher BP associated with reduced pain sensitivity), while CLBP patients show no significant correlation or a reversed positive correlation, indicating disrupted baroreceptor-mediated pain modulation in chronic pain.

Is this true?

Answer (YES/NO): NO